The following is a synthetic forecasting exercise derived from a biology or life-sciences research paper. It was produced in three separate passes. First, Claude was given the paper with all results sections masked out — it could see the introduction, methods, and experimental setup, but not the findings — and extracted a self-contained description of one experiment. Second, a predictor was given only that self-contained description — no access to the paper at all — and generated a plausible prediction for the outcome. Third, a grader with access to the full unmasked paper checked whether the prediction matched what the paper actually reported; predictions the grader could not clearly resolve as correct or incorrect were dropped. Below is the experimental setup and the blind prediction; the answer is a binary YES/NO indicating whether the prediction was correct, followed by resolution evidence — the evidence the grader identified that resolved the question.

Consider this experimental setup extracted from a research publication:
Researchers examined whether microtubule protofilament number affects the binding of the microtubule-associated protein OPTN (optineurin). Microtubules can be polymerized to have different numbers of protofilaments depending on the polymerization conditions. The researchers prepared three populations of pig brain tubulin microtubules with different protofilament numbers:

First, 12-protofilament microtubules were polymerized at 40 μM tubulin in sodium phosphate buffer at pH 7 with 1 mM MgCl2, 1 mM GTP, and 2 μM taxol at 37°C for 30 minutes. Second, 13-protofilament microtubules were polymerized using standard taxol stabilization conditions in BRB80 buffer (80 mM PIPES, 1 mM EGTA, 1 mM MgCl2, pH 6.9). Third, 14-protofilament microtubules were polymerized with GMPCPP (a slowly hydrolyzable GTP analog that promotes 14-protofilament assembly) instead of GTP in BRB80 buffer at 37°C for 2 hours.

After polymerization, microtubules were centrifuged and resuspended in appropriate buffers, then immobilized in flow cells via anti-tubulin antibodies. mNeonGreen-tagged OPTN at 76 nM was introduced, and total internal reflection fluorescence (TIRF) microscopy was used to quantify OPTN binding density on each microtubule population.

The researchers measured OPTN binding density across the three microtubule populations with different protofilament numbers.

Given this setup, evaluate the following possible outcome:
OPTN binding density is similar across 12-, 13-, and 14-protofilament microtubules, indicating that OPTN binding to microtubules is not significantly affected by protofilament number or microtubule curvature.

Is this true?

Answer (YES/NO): NO